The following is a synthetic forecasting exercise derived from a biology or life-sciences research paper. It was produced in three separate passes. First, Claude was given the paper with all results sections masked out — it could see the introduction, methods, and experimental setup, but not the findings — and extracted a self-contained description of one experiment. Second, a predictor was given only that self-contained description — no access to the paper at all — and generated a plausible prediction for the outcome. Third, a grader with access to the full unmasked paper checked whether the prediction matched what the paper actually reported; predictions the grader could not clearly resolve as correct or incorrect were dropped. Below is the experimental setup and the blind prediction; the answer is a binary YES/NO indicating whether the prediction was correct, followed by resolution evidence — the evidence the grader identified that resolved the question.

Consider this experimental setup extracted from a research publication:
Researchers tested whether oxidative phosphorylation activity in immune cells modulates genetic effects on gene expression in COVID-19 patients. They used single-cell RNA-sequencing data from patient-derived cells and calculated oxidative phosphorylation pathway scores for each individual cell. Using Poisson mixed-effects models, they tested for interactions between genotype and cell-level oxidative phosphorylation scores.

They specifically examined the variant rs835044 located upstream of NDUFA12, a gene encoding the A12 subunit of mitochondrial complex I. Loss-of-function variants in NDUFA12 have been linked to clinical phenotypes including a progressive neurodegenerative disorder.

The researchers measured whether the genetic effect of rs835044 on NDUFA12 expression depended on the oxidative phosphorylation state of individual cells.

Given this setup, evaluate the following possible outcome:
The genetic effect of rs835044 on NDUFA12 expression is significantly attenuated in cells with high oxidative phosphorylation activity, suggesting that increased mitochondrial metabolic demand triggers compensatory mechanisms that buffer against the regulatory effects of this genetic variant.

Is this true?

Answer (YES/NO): NO